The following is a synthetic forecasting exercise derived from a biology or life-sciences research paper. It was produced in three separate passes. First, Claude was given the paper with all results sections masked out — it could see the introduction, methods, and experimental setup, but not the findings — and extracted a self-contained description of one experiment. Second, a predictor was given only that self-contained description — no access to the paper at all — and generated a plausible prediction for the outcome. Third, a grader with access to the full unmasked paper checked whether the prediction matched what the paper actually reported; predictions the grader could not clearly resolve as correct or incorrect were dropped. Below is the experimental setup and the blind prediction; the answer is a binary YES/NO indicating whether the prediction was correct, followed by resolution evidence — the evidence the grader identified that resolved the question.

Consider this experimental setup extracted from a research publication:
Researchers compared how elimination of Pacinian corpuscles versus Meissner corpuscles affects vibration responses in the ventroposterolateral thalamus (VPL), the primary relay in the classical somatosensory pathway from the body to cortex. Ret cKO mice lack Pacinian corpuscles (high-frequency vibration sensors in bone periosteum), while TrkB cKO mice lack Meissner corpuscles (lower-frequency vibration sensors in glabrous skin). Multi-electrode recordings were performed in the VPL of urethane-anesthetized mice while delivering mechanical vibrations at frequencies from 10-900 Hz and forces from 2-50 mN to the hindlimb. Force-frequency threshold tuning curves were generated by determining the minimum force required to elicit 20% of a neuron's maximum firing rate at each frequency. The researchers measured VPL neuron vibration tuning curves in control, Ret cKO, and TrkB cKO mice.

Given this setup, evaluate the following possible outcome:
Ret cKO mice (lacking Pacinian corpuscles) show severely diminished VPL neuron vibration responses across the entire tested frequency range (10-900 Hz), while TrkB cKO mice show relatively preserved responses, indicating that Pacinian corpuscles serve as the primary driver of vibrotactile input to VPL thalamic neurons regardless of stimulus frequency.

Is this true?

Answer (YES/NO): NO